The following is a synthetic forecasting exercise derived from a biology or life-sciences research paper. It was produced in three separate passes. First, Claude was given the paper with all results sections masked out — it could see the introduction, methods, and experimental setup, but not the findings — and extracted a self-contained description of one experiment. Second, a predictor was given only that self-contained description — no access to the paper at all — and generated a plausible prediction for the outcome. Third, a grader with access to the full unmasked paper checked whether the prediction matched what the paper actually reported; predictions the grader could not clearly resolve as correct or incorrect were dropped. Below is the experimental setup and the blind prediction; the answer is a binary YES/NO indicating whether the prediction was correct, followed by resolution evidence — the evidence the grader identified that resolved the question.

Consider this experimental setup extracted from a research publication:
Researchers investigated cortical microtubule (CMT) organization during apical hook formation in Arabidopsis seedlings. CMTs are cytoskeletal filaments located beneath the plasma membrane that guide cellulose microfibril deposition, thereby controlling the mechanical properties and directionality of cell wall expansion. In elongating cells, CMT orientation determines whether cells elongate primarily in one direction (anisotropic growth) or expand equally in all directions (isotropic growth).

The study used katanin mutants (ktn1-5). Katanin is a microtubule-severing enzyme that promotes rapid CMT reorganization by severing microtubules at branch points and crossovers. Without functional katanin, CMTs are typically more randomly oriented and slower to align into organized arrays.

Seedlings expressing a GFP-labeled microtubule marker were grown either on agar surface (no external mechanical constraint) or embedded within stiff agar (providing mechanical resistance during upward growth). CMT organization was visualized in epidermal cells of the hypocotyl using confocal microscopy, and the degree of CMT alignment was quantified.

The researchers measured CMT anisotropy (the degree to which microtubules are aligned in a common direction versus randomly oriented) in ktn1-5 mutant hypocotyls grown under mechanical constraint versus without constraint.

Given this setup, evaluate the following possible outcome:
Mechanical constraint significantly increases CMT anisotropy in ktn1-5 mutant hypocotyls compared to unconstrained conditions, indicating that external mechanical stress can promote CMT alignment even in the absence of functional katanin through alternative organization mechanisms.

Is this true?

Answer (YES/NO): YES